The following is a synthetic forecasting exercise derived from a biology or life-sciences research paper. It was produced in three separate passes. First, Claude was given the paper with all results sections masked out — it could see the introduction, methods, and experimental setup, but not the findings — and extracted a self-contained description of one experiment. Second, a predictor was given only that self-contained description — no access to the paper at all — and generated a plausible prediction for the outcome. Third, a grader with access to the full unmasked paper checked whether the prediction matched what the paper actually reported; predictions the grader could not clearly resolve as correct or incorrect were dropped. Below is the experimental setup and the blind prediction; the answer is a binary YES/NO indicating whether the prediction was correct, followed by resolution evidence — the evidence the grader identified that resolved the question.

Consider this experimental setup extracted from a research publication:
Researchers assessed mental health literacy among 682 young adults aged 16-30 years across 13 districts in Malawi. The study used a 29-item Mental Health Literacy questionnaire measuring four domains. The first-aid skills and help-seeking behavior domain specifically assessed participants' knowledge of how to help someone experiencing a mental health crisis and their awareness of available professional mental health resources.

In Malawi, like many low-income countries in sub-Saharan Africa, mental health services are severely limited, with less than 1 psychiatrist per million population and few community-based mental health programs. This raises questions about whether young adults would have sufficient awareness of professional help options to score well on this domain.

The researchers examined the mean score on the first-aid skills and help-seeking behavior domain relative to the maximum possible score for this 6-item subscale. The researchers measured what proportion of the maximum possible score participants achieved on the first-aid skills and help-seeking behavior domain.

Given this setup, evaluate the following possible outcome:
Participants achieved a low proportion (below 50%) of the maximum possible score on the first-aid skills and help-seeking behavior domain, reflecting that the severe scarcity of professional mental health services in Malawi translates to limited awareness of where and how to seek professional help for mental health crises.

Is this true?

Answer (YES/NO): NO